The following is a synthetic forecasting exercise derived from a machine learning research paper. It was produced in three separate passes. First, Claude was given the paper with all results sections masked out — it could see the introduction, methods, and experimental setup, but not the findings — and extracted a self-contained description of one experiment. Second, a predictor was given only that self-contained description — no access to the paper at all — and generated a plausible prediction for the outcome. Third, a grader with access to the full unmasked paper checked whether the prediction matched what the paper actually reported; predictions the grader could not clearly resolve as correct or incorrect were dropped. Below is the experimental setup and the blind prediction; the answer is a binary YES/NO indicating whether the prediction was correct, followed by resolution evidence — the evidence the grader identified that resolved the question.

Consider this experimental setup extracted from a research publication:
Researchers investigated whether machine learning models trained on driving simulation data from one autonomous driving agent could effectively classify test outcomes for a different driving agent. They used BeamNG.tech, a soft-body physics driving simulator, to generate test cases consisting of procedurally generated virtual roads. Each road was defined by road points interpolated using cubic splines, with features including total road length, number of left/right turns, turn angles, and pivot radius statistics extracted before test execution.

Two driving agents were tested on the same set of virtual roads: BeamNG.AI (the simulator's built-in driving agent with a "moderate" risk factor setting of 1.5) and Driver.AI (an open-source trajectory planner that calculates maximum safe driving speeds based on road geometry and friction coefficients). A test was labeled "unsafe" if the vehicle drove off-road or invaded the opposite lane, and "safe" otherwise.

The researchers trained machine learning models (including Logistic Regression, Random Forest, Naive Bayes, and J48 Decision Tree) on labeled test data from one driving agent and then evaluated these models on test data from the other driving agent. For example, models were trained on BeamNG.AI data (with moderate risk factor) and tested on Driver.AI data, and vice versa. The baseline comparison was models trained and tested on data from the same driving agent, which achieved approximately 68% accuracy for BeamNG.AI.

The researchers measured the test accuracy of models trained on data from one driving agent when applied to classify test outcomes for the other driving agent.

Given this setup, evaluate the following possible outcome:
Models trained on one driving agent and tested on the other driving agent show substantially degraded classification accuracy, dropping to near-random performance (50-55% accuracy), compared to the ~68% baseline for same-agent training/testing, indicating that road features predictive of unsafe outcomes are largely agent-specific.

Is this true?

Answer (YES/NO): NO